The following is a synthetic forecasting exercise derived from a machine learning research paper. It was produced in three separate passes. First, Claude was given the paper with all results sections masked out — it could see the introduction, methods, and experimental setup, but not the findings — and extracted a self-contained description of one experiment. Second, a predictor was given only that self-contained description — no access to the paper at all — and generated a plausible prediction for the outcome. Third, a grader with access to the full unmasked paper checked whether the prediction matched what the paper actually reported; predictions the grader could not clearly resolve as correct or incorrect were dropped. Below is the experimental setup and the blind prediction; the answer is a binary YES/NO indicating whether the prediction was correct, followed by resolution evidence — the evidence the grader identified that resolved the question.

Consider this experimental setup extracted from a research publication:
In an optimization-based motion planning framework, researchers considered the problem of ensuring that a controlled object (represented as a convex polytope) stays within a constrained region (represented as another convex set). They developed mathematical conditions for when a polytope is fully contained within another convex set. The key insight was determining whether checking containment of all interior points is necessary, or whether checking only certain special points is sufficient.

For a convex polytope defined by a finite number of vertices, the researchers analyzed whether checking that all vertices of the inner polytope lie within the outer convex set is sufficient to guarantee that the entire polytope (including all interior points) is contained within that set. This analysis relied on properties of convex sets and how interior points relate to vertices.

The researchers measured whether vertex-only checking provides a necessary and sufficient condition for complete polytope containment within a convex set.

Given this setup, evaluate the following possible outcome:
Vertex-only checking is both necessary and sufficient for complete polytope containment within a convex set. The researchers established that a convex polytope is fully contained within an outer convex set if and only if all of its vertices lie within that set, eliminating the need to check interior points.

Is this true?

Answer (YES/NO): YES